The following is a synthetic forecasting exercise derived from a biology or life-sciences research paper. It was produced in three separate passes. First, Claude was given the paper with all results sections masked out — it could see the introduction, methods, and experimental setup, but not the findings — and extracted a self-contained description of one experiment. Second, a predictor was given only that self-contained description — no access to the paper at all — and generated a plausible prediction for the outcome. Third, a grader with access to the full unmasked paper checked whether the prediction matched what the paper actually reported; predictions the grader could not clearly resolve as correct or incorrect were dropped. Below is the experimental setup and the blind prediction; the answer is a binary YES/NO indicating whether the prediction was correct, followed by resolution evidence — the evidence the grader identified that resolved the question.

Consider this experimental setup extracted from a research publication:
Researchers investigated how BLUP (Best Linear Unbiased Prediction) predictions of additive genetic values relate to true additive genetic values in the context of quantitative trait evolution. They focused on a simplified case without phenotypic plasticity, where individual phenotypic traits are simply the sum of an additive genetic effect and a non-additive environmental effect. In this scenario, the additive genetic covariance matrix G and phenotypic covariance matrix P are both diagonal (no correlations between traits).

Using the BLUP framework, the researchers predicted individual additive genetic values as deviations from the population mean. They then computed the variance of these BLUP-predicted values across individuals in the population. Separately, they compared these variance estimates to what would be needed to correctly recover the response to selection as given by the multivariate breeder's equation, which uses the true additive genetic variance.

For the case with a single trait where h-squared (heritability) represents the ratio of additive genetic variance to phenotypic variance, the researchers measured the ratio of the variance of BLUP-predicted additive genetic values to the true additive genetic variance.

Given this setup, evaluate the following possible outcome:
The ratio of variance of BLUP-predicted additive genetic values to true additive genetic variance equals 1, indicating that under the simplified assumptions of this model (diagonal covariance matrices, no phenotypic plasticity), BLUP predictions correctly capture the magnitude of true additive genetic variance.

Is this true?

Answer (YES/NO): NO